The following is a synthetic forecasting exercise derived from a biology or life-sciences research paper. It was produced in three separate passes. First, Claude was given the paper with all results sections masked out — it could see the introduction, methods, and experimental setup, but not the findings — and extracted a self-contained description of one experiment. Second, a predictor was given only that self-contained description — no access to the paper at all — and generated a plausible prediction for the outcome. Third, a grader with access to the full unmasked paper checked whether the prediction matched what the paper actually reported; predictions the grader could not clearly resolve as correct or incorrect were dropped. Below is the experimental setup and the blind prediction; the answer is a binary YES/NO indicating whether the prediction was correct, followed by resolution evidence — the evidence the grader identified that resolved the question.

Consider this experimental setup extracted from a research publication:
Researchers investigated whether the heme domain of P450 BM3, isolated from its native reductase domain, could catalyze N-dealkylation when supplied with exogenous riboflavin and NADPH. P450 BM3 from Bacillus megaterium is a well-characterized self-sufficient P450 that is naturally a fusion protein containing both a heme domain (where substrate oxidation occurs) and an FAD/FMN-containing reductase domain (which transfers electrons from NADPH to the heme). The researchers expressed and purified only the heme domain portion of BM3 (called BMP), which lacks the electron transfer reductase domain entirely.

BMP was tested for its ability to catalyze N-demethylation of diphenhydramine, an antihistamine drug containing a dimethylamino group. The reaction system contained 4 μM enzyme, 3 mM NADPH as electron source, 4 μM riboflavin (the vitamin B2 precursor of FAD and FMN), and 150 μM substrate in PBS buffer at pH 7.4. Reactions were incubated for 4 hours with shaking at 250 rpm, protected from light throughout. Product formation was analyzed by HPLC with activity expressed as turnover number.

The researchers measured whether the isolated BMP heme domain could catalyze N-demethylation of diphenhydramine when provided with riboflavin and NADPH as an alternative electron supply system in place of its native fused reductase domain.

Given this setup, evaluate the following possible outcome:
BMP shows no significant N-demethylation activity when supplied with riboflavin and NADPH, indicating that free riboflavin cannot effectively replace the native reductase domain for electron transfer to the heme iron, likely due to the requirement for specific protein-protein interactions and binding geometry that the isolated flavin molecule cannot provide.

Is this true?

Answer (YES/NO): NO